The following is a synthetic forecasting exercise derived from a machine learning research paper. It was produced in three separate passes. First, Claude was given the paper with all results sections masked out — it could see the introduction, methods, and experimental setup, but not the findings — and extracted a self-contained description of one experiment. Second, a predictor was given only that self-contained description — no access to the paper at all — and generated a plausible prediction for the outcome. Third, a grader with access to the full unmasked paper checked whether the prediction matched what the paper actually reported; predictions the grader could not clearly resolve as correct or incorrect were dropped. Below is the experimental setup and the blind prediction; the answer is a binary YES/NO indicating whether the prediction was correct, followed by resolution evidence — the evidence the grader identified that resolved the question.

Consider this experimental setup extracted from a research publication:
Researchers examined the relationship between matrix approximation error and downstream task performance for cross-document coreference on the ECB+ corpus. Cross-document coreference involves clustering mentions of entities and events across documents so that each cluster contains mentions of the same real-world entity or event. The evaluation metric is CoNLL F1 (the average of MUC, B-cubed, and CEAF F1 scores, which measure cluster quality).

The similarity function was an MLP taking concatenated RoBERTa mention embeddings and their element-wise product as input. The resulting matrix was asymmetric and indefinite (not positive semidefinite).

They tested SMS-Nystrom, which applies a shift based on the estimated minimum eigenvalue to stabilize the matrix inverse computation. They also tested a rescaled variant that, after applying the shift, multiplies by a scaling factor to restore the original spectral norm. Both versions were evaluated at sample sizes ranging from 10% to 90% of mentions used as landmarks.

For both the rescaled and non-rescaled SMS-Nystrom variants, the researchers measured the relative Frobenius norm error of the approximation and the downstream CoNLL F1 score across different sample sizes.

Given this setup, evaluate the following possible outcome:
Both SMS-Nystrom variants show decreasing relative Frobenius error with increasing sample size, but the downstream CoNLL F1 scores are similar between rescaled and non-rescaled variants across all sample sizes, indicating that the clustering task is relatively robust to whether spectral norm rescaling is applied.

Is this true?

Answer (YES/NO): NO